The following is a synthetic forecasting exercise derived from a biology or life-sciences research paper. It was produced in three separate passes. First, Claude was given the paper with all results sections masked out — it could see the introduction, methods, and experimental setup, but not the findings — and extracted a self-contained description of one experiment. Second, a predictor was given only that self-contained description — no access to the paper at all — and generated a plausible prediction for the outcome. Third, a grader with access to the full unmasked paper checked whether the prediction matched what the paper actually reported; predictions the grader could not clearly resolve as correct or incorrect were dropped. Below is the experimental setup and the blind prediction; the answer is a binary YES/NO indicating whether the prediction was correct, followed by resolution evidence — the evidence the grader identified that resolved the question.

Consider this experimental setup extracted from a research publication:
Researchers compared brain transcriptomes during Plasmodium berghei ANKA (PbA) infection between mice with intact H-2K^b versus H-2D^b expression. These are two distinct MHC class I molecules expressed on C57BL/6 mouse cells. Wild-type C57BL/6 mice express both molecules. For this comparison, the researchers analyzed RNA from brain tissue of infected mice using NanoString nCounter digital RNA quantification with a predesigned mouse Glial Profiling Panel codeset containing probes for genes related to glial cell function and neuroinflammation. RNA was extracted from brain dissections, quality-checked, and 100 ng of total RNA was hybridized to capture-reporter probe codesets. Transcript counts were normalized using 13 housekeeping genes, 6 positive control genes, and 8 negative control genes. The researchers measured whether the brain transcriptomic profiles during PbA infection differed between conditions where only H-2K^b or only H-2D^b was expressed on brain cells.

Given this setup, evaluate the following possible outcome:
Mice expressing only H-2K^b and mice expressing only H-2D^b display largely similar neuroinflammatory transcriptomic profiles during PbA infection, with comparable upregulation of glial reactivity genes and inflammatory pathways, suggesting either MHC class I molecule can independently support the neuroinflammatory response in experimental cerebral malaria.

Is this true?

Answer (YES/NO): NO